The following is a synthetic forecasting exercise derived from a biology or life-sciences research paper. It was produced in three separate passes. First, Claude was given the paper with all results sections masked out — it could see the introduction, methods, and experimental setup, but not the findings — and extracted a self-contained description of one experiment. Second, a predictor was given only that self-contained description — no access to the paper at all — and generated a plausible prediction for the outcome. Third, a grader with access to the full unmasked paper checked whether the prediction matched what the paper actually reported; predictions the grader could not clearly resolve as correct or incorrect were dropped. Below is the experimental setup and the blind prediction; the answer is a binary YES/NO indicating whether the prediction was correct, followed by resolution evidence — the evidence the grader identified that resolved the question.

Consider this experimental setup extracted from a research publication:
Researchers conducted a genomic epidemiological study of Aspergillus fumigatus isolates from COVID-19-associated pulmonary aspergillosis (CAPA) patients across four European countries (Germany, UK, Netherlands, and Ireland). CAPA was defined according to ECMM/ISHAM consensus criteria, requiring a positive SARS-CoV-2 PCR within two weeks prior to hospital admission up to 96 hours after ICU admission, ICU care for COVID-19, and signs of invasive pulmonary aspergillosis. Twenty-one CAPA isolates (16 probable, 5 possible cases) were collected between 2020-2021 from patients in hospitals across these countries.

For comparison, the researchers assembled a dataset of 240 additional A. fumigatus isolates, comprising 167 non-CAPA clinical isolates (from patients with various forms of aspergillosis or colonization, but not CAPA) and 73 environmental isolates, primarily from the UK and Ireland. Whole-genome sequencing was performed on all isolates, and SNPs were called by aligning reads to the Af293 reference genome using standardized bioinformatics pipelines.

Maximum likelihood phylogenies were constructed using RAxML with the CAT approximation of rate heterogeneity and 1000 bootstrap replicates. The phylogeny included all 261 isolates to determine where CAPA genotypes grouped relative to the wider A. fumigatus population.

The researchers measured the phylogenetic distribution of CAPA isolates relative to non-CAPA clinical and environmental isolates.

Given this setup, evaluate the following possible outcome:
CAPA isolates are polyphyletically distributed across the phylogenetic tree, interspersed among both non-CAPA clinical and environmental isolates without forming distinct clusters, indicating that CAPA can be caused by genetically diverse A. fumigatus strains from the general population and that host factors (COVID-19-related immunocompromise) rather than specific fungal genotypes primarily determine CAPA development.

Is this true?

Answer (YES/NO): YES